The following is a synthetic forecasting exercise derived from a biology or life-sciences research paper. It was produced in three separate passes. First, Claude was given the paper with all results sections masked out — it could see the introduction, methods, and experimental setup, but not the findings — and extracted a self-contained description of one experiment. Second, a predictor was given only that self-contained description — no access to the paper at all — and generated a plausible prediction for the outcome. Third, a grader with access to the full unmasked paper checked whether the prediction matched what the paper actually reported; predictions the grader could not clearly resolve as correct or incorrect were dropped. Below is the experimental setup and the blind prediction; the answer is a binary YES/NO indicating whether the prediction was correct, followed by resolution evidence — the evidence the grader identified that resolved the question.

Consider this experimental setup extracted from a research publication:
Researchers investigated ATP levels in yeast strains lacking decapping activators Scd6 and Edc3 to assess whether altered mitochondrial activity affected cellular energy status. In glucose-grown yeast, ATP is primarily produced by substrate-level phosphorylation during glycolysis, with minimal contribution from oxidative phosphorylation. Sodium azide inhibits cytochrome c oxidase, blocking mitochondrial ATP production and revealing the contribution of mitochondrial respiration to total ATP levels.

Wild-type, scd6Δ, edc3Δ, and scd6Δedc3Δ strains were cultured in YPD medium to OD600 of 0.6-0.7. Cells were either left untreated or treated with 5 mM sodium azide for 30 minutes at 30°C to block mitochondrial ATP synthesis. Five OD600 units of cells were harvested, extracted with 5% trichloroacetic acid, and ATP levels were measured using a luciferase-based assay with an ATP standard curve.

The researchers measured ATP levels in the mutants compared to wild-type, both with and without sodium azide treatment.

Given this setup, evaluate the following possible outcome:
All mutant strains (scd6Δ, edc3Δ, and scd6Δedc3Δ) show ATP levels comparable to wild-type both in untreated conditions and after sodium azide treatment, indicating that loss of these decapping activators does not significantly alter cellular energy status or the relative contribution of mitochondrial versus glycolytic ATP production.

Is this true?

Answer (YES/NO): NO